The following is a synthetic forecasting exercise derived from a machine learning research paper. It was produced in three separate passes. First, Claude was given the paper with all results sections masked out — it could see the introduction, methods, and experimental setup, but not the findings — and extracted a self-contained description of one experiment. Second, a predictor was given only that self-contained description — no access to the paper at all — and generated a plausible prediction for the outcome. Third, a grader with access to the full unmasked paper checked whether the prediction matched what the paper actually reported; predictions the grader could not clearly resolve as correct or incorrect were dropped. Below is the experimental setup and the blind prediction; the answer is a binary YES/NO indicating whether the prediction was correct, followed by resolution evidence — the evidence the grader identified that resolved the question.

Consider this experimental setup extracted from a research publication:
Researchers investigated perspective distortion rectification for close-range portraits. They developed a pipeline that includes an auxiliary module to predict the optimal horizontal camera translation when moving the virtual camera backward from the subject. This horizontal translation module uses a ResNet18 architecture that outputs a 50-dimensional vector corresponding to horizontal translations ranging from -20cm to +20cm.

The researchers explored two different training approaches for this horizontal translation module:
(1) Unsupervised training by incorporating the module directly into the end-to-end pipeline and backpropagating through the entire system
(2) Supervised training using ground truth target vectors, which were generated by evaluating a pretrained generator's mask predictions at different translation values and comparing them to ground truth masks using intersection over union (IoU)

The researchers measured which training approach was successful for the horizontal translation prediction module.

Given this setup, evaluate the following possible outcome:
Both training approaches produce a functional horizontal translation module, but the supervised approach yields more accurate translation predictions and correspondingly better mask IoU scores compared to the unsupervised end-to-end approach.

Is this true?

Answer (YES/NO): NO